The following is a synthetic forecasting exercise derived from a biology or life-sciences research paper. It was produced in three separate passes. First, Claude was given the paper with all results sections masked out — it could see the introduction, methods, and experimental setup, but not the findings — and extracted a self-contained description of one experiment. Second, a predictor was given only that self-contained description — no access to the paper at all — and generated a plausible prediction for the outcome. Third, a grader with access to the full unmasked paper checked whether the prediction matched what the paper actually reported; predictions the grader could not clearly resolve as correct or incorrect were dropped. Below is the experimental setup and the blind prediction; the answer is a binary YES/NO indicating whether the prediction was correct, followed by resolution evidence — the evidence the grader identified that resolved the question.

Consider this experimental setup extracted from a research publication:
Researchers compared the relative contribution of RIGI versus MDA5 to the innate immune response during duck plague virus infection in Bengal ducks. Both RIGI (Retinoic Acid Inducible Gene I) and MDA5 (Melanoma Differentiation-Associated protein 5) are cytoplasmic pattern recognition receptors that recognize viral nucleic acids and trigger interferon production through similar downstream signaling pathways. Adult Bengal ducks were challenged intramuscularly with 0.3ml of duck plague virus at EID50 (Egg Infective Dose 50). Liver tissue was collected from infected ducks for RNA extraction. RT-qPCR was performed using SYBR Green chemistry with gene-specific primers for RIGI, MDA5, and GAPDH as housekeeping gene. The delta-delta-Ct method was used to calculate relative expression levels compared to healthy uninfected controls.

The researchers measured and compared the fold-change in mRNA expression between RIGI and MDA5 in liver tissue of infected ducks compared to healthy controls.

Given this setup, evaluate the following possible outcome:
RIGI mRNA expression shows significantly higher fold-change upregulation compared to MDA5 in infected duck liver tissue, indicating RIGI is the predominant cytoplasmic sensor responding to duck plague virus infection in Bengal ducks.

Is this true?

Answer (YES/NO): YES